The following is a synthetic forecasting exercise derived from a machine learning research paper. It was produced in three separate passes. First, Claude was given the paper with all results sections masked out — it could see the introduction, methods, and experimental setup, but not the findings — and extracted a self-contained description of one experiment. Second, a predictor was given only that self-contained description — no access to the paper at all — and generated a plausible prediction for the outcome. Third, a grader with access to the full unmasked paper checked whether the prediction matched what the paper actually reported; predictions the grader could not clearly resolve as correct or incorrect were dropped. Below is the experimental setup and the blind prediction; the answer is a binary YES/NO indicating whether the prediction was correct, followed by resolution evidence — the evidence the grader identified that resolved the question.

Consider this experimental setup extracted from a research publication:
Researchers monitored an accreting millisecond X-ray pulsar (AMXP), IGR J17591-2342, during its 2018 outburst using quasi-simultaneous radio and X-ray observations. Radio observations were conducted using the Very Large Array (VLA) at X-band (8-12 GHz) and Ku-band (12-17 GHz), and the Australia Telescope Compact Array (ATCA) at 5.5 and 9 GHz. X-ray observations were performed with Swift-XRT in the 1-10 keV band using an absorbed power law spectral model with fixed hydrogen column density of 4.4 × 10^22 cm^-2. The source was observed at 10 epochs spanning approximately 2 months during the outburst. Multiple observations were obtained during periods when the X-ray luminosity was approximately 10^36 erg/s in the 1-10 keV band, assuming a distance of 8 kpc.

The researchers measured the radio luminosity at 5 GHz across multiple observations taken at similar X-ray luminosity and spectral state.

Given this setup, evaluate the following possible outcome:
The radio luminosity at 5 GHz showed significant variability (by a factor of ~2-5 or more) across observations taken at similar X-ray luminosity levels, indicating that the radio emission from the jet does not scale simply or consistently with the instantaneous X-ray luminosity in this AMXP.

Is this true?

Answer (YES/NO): YES